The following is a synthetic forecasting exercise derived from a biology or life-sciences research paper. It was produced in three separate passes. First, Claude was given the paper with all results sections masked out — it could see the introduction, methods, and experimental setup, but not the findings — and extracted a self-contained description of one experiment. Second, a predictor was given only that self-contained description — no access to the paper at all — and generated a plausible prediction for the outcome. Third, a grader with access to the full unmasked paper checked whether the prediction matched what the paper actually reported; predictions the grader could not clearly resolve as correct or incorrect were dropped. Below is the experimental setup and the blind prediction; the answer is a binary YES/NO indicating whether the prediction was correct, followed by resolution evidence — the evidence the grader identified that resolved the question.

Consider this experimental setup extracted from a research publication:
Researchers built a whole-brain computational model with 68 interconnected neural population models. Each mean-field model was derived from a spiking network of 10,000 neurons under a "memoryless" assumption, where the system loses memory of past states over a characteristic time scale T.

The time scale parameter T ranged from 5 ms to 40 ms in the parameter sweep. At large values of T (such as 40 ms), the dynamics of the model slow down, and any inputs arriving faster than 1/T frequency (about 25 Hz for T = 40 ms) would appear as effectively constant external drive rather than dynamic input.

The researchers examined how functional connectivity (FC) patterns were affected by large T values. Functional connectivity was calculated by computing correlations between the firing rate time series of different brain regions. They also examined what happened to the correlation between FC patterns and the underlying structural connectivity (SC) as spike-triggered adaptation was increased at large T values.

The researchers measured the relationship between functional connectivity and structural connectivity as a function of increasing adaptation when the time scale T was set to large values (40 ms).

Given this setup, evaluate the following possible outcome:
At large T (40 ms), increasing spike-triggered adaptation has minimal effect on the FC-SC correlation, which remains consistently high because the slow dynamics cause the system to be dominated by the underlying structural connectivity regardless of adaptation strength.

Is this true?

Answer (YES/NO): NO